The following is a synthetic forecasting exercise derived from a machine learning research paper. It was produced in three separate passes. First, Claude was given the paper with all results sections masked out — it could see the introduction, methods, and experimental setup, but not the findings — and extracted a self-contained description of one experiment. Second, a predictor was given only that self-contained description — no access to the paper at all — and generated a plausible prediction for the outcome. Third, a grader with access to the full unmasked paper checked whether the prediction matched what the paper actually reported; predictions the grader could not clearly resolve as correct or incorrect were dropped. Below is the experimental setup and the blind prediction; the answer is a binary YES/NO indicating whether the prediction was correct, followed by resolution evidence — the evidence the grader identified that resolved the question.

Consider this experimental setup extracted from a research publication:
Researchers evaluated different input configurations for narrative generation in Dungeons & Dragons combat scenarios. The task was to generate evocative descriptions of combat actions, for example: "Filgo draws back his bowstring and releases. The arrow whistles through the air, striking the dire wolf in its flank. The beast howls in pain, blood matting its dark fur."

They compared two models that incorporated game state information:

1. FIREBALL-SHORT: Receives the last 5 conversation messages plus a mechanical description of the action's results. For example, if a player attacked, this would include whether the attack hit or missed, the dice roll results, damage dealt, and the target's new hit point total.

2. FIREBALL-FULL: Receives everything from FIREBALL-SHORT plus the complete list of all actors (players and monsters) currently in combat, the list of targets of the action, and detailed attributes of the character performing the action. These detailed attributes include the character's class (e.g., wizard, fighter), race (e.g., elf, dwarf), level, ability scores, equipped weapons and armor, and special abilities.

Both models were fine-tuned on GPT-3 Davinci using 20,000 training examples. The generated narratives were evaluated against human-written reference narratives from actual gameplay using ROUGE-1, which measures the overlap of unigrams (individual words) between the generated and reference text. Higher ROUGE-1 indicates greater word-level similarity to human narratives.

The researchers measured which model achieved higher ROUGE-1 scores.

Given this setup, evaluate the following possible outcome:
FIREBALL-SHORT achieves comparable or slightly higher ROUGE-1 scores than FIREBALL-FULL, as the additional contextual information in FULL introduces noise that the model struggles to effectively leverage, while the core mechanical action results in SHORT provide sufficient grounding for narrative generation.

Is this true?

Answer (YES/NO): NO